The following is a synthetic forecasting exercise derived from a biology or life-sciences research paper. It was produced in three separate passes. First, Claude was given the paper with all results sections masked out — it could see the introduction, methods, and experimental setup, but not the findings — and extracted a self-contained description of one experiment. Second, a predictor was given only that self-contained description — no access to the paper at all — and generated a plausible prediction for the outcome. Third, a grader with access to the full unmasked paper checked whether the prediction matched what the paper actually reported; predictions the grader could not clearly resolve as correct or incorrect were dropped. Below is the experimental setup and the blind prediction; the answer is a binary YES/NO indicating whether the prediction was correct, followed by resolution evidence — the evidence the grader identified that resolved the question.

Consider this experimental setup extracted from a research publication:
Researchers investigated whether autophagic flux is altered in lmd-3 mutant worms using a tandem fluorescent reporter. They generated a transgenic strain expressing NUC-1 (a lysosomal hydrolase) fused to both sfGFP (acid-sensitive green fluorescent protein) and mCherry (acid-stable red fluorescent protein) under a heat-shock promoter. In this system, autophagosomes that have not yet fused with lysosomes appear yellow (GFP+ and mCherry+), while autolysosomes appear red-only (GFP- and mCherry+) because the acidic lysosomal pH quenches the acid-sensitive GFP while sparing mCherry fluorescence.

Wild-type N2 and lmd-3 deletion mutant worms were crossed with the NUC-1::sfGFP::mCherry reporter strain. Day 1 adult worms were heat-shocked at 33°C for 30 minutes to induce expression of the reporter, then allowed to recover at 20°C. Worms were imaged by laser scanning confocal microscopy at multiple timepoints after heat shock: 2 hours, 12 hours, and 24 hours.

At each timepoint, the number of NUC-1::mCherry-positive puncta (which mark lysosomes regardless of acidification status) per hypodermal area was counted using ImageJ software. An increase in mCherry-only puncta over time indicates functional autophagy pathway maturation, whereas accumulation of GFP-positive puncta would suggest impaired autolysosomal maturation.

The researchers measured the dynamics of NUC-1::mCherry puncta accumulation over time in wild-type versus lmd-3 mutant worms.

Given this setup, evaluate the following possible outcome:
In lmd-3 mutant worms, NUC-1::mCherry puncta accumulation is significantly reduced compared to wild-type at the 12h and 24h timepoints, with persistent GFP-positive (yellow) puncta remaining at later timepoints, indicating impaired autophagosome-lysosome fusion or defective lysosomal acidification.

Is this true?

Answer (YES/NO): NO